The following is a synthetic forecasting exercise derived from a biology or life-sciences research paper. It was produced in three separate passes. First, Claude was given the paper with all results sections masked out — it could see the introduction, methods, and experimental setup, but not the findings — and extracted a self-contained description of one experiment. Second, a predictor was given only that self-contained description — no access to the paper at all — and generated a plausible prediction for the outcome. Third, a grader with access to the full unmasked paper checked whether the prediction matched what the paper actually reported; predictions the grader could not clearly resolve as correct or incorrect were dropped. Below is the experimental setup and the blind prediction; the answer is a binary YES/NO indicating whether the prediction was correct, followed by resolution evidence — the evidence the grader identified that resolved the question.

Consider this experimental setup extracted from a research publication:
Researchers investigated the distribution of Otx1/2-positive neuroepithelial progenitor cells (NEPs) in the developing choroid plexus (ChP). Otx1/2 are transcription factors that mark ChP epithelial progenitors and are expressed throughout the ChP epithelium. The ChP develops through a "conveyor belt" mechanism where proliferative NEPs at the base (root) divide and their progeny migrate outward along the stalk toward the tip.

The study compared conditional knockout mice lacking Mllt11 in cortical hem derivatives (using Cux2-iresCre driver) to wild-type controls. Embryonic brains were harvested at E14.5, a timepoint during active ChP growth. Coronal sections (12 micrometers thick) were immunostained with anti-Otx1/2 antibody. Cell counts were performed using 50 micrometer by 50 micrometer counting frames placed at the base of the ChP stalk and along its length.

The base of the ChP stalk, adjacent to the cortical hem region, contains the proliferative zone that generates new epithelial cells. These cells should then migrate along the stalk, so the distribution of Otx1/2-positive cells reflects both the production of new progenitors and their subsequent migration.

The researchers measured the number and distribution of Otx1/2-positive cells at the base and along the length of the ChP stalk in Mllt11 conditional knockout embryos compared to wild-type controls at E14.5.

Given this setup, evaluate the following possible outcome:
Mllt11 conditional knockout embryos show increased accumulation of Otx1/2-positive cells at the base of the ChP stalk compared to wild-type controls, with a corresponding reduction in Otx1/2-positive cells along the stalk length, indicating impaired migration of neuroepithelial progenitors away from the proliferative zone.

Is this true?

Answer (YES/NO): YES